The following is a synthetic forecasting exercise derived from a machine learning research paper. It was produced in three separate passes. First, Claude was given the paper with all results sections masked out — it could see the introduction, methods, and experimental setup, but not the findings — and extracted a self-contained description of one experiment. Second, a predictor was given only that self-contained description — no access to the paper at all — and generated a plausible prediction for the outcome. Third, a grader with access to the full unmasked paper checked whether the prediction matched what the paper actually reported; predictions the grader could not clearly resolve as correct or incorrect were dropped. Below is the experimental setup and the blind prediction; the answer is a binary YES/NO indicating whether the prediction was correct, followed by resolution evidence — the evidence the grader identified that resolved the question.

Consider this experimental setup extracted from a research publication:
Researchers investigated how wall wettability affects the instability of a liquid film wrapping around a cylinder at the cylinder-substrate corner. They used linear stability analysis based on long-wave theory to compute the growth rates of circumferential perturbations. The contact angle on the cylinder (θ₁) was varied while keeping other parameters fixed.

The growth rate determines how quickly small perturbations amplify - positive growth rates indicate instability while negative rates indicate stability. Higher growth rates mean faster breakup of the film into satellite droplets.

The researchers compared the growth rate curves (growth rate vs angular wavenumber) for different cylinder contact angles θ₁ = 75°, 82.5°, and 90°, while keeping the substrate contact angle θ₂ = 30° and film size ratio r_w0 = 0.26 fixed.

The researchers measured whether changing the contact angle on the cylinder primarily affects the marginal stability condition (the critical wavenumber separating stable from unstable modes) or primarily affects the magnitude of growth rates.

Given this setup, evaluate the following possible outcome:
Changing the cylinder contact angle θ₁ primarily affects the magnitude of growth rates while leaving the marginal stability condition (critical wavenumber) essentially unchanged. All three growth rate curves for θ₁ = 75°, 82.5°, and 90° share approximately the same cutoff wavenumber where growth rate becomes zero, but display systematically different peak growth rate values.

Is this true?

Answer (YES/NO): NO